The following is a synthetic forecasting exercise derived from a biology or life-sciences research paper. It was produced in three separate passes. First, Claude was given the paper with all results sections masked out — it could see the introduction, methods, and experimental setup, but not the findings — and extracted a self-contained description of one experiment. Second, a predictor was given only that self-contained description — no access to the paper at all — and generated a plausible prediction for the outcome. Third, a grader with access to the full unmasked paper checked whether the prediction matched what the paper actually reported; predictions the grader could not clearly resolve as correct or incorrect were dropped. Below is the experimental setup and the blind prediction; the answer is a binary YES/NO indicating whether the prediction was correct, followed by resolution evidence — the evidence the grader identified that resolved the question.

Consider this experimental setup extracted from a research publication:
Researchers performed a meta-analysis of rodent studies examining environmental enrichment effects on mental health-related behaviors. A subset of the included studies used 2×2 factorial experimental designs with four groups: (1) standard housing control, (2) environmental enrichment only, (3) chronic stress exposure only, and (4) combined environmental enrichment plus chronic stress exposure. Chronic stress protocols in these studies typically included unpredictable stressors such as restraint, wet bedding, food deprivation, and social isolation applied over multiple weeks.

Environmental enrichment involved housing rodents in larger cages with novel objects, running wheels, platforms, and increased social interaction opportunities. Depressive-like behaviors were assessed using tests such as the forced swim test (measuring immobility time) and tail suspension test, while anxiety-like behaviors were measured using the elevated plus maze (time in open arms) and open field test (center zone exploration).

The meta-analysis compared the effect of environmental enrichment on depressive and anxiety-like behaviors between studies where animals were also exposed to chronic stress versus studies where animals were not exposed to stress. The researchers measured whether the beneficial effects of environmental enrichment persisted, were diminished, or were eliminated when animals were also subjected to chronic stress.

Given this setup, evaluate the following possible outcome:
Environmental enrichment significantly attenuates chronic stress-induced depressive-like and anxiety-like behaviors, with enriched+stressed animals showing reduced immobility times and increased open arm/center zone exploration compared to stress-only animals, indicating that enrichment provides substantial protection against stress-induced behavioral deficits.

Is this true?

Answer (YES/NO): YES